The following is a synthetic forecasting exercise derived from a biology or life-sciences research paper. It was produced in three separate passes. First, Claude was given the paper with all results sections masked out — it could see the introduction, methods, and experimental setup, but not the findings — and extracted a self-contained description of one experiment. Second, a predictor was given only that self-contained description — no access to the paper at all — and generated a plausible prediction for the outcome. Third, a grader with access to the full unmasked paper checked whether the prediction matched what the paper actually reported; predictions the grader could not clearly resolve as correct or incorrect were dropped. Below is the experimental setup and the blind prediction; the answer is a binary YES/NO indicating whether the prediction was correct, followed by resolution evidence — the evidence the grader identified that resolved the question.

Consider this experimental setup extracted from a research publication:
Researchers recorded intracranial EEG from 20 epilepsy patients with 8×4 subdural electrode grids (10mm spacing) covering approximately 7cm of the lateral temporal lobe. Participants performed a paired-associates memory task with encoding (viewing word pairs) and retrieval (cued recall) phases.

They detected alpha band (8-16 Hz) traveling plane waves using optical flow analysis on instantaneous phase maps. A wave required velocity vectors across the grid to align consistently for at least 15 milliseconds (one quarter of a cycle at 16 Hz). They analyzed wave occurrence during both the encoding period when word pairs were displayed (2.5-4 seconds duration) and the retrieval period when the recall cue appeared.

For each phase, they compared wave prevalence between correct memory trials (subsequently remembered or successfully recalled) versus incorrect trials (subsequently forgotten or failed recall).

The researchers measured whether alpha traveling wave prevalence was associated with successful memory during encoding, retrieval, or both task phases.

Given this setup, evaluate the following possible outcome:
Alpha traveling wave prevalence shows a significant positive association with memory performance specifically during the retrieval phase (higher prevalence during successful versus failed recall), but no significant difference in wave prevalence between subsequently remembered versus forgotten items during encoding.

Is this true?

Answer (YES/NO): NO